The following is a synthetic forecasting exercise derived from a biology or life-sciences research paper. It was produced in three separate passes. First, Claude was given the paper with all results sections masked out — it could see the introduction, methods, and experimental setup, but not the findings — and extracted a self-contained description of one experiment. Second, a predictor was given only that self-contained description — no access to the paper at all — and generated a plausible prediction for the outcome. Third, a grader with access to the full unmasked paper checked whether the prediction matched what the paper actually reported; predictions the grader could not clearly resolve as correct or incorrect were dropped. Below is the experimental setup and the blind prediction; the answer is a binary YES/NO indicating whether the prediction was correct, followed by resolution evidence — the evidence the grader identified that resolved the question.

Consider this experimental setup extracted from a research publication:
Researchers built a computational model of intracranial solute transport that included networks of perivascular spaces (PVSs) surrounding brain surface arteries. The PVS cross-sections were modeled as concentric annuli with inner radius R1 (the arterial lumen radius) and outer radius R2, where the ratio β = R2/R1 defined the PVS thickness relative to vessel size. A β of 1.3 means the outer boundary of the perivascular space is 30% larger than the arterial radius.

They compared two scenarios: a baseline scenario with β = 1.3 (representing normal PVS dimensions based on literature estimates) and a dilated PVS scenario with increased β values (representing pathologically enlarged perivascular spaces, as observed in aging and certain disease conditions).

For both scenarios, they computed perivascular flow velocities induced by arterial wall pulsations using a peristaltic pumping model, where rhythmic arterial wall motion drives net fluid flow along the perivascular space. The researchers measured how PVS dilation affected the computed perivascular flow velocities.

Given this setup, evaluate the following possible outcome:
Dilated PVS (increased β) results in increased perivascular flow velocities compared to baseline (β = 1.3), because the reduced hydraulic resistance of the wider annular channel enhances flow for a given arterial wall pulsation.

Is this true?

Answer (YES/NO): NO